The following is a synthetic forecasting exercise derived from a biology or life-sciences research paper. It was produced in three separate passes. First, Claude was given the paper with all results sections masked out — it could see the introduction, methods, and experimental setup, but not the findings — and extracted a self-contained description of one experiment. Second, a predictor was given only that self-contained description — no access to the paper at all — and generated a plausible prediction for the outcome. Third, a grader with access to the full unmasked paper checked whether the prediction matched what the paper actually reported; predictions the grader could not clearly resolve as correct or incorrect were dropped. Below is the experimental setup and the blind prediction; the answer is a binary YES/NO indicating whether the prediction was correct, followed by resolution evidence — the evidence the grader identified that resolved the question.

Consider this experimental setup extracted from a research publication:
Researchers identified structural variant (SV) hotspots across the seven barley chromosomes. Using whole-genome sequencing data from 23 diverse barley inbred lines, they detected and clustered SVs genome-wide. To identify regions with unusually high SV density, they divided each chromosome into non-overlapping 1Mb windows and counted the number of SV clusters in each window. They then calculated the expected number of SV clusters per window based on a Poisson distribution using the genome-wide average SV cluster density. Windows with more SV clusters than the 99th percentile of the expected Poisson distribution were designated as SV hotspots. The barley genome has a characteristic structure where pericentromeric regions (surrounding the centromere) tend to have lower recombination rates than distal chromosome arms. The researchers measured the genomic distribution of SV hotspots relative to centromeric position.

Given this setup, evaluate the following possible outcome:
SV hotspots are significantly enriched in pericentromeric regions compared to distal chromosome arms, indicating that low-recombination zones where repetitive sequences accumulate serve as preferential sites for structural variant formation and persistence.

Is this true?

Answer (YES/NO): NO